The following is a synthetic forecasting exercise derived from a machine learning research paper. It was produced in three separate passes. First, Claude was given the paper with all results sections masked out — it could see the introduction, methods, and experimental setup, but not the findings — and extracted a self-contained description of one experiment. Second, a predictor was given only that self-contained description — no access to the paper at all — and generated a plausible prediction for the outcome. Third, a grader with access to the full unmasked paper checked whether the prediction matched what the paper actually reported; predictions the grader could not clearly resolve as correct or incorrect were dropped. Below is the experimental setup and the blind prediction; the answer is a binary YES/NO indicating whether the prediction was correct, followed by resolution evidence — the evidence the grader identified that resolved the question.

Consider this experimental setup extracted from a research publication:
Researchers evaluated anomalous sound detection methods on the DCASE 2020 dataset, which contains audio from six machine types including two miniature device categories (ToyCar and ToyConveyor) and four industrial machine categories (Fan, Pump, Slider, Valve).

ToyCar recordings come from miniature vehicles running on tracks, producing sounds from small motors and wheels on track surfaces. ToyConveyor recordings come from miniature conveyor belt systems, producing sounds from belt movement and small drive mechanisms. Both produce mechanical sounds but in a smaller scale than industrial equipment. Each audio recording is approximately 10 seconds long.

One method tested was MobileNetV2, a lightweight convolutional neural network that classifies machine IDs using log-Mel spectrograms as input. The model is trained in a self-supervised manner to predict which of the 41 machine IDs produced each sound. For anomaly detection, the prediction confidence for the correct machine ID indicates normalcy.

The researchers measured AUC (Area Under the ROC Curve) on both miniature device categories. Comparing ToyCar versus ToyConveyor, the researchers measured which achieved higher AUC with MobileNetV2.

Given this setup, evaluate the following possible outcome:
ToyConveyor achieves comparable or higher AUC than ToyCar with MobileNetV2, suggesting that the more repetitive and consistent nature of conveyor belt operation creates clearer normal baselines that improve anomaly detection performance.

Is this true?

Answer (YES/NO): NO